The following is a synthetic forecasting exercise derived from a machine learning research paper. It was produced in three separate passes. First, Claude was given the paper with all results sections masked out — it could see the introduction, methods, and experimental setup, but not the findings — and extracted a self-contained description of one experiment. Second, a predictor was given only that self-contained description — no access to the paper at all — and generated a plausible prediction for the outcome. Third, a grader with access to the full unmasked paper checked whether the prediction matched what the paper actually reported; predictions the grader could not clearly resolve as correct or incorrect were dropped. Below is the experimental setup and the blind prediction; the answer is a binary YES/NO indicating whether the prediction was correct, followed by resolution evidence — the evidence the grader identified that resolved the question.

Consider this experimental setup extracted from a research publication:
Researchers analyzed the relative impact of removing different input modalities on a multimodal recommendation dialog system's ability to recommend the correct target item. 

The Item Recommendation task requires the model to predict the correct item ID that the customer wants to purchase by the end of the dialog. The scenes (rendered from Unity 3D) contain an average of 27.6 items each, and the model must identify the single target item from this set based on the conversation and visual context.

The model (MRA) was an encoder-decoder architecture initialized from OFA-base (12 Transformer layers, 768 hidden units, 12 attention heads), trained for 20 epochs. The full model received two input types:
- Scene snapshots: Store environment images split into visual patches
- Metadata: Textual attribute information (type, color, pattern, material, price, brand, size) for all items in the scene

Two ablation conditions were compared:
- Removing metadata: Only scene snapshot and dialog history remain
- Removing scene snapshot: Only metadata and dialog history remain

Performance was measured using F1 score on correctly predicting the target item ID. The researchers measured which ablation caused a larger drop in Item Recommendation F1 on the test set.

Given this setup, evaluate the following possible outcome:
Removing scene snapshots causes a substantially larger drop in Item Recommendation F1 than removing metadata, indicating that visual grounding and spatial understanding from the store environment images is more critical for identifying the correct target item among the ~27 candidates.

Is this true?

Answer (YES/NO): NO